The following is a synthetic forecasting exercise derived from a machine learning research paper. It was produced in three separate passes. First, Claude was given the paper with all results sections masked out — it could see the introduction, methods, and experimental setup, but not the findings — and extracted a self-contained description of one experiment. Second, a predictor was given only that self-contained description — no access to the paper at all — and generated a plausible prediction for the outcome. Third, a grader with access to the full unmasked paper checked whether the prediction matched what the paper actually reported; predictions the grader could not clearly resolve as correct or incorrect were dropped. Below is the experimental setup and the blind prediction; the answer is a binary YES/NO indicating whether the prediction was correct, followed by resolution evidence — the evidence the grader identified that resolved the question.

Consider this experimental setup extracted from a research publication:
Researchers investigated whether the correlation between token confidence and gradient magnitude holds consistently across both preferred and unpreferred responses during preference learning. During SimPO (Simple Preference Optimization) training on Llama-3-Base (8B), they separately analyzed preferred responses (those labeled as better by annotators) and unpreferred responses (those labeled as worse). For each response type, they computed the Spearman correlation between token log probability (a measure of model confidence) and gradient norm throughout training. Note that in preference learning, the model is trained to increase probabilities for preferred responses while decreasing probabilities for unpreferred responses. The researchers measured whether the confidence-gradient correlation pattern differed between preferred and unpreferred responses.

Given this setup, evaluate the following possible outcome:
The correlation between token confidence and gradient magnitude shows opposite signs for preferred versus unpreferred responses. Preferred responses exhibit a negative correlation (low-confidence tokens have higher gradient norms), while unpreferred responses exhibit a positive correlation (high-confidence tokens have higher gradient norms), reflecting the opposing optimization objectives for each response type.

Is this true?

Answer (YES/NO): NO